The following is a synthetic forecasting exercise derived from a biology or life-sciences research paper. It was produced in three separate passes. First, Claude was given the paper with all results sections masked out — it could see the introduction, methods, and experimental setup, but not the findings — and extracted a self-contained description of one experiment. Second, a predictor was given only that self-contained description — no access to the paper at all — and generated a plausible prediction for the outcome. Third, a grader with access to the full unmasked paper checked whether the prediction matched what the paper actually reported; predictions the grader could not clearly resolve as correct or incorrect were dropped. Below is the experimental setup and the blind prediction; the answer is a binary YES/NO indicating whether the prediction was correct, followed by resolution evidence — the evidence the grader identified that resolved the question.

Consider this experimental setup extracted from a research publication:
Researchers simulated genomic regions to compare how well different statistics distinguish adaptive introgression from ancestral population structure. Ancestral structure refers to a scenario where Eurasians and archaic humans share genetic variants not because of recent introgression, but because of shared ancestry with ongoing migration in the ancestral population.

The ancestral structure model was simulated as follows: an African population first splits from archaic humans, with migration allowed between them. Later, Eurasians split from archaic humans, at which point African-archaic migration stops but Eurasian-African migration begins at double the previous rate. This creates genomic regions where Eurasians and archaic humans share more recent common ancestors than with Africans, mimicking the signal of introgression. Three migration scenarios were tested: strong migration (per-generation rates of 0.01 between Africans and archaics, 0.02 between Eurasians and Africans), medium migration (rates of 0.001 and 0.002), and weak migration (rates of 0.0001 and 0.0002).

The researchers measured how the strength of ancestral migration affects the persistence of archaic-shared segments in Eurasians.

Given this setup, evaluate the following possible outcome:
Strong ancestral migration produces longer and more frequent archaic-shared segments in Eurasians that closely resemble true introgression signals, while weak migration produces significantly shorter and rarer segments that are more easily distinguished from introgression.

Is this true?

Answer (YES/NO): NO